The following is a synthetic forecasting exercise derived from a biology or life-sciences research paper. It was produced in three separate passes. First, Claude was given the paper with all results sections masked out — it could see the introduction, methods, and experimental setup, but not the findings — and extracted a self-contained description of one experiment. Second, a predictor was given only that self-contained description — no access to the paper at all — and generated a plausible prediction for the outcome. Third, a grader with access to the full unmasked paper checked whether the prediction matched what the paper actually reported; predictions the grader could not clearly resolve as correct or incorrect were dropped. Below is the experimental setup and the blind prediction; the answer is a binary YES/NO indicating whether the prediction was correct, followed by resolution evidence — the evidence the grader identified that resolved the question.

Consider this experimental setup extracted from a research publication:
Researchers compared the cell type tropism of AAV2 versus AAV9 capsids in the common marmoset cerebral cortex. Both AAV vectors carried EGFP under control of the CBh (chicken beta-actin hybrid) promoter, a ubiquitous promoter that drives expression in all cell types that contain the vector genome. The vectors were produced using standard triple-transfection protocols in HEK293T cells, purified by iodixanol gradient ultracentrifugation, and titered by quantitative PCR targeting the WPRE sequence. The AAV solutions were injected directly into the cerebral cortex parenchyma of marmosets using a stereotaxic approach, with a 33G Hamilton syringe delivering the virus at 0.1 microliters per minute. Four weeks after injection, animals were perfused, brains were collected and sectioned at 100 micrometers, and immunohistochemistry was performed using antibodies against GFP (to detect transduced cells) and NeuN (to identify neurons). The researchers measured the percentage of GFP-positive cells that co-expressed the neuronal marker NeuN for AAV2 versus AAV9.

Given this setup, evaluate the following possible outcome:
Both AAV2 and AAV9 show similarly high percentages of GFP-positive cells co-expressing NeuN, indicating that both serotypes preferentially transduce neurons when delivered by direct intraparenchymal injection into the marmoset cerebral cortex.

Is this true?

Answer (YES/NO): YES